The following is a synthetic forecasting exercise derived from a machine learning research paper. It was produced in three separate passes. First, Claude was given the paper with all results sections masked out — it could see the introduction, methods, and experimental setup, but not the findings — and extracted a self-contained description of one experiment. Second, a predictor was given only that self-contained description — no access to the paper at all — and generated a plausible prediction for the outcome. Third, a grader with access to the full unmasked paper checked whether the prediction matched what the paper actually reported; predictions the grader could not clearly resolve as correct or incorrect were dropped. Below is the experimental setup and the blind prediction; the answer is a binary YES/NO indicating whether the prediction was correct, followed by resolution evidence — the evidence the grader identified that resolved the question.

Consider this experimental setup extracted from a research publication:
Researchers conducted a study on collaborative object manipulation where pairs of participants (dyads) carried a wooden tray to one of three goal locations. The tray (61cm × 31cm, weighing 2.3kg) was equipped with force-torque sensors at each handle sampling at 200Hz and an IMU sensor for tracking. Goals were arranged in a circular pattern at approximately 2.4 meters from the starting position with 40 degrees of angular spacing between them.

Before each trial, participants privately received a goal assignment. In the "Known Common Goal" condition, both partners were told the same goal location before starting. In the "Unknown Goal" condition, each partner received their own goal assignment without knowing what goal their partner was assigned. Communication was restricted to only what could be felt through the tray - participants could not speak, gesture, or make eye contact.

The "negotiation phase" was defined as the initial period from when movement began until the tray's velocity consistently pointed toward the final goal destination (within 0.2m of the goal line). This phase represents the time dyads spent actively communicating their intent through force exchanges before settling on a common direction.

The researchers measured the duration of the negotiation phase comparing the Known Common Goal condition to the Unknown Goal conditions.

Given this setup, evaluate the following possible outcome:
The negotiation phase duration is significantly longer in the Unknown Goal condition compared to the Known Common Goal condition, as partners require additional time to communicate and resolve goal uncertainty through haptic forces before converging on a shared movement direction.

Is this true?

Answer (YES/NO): YES